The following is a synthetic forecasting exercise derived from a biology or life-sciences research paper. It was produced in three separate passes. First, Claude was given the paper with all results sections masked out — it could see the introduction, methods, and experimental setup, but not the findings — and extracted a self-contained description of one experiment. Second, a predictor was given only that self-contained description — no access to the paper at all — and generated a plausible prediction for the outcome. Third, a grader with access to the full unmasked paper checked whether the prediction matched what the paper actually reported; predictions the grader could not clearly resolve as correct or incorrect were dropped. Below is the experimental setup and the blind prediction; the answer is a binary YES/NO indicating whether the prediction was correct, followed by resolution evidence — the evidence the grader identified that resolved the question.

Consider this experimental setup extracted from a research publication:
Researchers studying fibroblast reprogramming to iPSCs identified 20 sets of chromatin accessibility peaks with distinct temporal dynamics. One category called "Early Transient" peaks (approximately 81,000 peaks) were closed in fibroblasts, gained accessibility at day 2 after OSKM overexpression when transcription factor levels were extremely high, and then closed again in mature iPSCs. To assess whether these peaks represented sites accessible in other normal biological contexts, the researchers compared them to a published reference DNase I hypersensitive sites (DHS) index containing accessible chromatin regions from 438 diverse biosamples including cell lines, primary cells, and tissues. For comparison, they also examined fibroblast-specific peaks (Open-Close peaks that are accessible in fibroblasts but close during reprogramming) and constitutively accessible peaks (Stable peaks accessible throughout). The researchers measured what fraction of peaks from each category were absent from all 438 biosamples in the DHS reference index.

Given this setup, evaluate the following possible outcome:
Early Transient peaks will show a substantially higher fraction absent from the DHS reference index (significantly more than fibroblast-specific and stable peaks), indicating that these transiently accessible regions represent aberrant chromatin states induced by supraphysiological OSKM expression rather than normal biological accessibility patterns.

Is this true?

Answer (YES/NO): YES